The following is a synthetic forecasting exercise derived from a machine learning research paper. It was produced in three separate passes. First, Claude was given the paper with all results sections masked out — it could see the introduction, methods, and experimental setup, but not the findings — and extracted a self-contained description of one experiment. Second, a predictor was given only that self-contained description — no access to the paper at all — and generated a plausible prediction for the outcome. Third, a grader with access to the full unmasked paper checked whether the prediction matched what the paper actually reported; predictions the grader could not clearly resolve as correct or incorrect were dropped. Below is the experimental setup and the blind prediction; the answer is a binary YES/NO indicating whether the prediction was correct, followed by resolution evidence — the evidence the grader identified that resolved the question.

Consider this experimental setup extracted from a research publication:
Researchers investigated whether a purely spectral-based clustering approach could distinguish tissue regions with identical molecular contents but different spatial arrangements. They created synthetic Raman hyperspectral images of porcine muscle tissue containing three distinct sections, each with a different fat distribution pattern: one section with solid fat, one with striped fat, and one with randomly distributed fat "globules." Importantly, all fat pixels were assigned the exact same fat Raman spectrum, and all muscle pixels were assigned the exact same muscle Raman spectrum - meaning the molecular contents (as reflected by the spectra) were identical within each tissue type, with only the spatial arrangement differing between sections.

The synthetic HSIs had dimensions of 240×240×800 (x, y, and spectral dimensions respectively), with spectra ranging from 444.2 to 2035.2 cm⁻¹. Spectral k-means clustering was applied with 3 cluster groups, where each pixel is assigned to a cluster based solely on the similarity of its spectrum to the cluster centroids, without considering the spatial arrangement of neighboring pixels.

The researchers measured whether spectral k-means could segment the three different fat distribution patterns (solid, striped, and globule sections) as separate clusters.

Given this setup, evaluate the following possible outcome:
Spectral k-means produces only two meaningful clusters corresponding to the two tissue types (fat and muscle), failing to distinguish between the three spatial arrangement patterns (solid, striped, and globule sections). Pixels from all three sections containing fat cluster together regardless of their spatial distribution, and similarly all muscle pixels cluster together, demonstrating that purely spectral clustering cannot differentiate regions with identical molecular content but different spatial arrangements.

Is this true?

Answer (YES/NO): YES